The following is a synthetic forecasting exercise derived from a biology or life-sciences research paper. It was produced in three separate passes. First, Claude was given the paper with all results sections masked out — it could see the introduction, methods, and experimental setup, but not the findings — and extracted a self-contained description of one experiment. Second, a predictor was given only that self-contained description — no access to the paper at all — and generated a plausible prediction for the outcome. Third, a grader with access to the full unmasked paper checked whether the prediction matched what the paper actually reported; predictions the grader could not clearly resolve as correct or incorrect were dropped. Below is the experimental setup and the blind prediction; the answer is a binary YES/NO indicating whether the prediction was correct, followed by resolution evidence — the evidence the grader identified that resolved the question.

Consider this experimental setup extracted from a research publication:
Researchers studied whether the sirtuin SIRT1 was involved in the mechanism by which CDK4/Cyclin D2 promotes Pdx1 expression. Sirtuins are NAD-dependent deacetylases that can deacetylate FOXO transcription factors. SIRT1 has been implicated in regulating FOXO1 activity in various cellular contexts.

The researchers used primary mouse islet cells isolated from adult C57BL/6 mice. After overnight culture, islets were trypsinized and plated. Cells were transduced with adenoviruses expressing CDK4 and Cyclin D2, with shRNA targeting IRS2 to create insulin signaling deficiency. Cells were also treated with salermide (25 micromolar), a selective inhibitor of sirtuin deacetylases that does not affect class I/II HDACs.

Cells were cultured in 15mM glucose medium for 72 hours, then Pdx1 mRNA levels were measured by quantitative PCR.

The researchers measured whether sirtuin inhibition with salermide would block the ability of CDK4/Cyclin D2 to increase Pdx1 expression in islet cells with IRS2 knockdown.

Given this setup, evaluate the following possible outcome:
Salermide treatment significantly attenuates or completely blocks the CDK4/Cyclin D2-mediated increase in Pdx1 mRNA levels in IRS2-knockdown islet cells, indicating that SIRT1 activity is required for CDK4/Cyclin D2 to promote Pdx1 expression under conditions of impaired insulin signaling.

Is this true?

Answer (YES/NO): YES